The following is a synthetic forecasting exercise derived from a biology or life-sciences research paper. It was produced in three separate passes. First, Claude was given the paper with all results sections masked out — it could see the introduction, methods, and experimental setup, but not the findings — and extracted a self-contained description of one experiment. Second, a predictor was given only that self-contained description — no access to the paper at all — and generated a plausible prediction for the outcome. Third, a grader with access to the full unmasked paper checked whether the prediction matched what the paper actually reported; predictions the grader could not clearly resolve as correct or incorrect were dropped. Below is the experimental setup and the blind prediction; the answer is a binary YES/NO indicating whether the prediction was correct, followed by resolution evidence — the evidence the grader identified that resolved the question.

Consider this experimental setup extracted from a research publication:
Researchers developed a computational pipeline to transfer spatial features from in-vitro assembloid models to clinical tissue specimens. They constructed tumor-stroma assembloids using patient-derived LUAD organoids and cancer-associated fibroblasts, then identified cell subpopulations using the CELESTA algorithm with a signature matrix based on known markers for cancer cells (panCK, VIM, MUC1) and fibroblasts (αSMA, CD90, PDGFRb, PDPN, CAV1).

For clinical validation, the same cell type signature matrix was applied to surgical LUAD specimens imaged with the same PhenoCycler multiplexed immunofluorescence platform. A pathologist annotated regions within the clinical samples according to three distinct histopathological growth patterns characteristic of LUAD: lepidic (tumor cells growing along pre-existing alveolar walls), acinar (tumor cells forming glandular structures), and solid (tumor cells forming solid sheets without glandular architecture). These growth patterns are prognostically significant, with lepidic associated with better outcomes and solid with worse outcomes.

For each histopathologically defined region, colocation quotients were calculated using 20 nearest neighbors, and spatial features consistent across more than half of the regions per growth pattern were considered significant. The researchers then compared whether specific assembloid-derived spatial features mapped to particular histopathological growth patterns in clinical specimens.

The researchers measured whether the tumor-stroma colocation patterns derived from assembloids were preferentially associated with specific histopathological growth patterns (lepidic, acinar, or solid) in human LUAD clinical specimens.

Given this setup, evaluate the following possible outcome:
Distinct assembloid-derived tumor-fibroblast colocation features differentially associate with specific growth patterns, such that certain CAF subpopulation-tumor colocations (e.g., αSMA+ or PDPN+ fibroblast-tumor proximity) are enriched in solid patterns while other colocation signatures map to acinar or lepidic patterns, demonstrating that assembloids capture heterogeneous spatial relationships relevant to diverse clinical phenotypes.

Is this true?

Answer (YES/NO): NO